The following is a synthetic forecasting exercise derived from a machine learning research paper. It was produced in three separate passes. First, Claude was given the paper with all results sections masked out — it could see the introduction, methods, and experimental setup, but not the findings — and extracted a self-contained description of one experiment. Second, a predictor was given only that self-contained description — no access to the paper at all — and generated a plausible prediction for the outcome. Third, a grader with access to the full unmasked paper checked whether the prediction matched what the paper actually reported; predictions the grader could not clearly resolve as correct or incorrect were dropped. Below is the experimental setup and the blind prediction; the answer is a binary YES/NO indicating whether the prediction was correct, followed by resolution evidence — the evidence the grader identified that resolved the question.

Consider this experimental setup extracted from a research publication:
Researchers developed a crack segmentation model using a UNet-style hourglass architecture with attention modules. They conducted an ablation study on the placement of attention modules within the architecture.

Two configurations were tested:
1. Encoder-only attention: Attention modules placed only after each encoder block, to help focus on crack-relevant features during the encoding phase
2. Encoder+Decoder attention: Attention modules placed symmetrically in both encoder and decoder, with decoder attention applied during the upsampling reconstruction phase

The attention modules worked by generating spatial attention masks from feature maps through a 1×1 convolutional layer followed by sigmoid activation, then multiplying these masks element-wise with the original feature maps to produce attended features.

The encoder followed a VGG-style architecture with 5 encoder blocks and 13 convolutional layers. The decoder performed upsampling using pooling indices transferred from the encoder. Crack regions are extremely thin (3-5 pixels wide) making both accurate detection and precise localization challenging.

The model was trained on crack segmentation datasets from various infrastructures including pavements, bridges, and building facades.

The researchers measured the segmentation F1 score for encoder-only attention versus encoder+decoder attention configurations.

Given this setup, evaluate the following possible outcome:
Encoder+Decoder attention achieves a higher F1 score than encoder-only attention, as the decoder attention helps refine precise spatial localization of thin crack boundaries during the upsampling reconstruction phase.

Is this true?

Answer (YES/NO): YES